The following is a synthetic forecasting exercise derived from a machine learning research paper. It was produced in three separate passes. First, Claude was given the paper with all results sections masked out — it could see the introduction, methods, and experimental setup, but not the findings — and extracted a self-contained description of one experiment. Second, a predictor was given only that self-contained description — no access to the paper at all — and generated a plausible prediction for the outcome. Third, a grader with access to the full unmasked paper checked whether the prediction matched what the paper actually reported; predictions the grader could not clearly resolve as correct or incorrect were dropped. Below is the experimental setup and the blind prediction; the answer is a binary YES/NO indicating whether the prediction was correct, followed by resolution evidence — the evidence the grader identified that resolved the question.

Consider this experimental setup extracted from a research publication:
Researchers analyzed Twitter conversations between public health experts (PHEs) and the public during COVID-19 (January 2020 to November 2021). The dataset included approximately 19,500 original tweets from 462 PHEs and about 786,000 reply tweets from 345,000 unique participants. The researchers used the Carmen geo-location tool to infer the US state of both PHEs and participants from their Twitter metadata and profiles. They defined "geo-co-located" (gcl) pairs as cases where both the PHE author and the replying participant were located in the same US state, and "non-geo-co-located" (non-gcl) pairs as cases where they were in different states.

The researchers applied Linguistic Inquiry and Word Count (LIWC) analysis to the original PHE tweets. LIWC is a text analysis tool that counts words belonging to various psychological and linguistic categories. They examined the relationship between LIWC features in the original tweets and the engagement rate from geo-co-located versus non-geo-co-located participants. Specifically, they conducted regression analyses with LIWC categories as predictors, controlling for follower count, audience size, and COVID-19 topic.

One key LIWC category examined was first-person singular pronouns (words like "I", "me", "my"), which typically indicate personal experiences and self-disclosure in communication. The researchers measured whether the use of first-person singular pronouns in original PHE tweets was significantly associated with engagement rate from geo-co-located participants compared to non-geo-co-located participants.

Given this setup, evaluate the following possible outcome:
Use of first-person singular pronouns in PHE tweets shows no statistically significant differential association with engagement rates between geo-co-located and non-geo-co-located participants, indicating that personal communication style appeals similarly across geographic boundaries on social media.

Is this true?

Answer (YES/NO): NO